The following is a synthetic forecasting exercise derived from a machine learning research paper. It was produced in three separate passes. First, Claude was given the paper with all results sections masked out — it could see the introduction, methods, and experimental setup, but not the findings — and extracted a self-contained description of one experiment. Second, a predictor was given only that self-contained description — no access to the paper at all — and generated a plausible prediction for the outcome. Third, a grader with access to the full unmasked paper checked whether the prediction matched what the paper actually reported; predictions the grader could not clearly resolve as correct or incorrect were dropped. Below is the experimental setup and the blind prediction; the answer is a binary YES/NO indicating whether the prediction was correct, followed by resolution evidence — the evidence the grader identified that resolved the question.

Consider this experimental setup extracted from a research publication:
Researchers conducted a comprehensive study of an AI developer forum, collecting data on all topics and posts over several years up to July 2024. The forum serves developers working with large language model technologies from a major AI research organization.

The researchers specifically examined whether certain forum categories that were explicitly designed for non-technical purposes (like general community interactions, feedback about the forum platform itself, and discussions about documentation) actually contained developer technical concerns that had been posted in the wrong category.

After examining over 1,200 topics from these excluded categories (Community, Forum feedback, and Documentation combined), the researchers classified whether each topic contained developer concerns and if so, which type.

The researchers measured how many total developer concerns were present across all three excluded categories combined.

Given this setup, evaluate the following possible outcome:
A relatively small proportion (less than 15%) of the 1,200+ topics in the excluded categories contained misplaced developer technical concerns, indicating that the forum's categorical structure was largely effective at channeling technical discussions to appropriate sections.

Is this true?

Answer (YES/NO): YES